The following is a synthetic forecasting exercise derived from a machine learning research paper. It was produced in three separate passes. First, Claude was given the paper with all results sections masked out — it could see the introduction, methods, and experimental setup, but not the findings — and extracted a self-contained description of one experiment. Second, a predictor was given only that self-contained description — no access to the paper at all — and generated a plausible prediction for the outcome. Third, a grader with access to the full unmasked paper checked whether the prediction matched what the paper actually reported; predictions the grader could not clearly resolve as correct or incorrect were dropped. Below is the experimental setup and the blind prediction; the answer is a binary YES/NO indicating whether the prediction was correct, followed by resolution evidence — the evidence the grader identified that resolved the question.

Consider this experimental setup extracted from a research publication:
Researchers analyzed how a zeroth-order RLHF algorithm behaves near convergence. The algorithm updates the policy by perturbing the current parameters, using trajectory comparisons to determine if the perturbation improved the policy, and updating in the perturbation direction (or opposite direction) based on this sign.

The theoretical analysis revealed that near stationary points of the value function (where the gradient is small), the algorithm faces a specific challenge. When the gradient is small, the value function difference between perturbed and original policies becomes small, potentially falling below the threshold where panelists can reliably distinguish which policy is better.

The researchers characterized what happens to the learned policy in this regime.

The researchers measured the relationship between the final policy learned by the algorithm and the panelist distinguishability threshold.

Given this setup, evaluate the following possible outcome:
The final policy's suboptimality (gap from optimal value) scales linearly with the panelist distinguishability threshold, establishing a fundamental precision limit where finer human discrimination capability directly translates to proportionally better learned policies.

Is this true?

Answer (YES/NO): NO